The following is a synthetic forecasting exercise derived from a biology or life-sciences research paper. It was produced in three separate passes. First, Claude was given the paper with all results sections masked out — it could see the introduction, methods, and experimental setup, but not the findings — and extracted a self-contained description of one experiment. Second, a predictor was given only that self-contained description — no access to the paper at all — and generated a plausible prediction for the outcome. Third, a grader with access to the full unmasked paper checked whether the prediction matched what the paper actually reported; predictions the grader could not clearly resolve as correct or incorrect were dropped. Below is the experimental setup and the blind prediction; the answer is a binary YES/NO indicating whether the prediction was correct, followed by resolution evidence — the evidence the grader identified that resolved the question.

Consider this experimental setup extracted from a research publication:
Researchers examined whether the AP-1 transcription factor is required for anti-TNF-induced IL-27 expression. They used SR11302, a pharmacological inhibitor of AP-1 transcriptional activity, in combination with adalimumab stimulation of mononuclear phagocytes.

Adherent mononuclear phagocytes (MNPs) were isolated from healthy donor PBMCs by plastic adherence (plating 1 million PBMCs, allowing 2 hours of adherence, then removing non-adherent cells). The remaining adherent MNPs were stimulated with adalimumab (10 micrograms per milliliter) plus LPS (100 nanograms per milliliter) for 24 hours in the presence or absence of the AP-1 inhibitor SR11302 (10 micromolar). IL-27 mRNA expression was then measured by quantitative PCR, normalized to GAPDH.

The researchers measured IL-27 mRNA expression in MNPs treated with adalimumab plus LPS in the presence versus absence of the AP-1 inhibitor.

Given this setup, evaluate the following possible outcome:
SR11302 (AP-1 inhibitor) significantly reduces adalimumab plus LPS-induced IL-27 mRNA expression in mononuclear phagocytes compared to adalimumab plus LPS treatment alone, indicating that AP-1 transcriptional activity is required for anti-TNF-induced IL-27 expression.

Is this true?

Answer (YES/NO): YES